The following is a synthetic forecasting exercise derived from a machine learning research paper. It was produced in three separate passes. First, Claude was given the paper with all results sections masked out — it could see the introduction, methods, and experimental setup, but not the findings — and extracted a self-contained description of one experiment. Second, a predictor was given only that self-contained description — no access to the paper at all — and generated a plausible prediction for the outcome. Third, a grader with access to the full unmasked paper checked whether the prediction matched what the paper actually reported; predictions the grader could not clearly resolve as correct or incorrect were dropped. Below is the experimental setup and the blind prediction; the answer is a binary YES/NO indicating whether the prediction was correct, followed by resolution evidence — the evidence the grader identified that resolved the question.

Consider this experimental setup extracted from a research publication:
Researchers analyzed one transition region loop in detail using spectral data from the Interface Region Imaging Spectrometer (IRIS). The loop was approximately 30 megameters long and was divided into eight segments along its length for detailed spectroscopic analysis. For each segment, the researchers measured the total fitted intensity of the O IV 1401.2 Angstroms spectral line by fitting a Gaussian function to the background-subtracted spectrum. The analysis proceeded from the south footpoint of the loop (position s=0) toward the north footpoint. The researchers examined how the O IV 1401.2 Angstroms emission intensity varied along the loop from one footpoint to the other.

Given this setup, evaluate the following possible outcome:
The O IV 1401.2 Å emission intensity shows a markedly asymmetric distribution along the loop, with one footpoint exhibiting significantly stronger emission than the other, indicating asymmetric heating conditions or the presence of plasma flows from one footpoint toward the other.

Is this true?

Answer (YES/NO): NO